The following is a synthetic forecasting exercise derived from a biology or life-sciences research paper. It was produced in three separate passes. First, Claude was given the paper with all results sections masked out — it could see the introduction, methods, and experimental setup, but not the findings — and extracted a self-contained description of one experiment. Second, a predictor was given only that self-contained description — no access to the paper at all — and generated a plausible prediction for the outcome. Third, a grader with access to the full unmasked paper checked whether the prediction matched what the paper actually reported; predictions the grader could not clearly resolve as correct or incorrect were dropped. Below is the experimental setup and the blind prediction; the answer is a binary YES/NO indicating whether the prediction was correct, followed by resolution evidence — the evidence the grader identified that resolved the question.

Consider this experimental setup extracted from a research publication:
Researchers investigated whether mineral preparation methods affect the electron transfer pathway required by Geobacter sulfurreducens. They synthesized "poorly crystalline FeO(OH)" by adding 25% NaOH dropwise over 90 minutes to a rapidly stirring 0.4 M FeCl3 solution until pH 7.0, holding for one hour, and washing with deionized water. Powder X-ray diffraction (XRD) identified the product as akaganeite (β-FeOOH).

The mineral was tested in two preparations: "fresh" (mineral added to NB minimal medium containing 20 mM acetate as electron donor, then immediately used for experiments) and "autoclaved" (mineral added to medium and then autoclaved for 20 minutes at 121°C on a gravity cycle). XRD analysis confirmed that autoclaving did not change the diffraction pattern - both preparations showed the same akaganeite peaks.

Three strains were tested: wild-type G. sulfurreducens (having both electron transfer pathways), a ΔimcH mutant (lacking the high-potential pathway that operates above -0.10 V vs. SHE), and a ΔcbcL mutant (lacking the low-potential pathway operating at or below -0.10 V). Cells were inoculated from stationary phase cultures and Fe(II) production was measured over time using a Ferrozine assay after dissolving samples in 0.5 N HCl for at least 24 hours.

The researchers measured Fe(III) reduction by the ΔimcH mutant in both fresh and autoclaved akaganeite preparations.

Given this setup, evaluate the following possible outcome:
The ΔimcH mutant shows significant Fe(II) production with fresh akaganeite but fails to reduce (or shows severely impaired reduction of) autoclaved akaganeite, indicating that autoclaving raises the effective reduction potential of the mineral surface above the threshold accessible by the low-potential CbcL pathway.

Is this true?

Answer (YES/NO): NO